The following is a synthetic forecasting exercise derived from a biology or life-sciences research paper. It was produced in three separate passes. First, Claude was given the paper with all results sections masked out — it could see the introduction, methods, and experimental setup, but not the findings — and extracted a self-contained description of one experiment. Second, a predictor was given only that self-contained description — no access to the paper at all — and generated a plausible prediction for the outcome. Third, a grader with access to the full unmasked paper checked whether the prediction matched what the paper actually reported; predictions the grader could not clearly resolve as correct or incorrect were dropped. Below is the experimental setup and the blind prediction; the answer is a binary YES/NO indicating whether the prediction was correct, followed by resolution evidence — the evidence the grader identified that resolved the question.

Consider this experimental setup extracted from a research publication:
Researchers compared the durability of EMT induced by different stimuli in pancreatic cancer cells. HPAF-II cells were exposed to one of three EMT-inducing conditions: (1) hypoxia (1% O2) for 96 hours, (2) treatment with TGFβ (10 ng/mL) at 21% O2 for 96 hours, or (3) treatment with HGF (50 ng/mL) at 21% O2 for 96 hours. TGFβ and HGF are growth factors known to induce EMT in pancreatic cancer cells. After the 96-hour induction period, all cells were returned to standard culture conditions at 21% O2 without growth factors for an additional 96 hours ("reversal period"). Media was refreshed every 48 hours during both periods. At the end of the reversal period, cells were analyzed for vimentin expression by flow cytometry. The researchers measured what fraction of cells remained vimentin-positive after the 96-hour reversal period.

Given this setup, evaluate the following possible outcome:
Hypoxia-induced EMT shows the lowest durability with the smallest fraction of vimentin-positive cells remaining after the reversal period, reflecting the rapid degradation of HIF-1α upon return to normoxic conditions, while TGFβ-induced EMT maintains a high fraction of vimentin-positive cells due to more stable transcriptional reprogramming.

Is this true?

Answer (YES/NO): NO